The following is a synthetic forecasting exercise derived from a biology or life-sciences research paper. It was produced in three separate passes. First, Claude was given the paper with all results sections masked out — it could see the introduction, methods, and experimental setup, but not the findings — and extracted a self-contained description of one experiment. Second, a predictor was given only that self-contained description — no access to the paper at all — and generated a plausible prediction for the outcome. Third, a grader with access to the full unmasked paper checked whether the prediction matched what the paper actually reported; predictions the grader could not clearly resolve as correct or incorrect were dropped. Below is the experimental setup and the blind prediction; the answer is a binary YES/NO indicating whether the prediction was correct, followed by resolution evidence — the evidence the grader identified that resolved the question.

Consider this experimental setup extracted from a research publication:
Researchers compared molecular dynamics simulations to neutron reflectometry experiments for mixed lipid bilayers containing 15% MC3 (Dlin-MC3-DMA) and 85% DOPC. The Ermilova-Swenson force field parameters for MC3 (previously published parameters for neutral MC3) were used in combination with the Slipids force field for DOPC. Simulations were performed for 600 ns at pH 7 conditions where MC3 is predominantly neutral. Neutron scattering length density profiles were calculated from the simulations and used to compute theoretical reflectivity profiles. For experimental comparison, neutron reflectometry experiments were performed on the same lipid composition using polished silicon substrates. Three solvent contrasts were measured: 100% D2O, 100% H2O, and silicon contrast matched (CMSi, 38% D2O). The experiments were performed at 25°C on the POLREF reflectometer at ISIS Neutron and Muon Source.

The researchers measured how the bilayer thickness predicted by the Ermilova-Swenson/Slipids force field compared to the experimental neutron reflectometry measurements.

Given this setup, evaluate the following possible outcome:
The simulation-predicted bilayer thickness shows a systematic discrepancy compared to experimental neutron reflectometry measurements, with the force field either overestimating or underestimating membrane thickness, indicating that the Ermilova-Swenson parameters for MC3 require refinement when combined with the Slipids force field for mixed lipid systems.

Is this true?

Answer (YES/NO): YES